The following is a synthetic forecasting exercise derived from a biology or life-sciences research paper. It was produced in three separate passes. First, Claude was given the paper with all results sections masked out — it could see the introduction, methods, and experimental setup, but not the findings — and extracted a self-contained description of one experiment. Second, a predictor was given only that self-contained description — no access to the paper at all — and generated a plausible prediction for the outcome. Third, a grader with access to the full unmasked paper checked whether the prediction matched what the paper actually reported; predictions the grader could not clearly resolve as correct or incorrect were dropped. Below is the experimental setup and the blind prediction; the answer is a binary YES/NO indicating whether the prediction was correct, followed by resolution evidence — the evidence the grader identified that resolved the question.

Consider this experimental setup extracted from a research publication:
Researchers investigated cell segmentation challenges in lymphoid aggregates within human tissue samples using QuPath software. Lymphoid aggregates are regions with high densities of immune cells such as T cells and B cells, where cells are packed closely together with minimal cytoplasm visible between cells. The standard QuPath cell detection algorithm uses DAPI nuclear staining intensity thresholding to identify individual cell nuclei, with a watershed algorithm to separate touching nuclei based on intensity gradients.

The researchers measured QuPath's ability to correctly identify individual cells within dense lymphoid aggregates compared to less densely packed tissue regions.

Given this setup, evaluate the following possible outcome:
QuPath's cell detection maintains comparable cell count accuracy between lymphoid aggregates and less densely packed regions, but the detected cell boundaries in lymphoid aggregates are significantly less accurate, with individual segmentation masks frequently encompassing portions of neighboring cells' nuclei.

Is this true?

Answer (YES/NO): NO